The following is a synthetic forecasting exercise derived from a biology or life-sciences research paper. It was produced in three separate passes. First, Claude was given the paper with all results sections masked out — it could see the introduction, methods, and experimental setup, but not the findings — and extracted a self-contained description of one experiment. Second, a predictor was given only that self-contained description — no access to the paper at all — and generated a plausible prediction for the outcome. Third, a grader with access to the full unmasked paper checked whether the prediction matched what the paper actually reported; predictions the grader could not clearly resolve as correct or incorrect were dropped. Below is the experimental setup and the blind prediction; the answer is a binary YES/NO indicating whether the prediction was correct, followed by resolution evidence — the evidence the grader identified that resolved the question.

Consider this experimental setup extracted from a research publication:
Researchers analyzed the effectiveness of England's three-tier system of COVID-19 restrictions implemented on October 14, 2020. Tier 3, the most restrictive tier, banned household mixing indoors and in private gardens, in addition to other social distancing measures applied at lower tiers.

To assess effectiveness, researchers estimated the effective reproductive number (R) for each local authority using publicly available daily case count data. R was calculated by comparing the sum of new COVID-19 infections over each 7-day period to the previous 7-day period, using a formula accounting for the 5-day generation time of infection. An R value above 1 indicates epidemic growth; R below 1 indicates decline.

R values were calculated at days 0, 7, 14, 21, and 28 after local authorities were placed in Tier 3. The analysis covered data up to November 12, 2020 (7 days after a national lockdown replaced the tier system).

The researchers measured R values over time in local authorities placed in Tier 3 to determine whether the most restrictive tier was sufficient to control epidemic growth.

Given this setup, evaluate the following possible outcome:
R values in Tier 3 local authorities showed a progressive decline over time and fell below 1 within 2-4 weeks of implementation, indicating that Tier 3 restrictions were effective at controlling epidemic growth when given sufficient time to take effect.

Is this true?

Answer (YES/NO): YES